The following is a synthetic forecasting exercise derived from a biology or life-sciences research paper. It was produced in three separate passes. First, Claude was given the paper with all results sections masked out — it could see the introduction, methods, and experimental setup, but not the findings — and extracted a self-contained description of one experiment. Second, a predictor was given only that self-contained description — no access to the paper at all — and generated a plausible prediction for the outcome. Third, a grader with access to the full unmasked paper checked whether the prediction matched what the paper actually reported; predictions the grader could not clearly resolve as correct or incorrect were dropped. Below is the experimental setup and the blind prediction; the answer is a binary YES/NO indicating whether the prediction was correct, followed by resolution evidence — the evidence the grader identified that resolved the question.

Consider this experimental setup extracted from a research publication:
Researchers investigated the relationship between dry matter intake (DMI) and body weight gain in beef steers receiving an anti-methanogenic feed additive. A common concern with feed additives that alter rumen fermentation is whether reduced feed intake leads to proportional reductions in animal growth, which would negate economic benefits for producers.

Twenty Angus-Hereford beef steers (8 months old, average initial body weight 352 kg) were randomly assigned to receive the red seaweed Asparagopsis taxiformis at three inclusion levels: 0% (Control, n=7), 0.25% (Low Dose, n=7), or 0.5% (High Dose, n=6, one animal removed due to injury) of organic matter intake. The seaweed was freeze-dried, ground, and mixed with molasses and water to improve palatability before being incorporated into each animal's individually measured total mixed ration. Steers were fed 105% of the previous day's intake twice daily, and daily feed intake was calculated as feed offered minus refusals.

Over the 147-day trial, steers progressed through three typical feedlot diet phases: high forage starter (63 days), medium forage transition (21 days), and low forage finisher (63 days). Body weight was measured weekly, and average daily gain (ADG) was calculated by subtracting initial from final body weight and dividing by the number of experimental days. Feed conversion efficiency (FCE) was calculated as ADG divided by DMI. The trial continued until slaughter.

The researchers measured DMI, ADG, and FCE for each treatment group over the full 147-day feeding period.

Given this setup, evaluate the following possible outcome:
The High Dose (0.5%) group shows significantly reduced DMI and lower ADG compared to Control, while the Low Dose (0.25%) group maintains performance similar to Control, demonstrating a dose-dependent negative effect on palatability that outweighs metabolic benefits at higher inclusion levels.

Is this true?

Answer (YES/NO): NO